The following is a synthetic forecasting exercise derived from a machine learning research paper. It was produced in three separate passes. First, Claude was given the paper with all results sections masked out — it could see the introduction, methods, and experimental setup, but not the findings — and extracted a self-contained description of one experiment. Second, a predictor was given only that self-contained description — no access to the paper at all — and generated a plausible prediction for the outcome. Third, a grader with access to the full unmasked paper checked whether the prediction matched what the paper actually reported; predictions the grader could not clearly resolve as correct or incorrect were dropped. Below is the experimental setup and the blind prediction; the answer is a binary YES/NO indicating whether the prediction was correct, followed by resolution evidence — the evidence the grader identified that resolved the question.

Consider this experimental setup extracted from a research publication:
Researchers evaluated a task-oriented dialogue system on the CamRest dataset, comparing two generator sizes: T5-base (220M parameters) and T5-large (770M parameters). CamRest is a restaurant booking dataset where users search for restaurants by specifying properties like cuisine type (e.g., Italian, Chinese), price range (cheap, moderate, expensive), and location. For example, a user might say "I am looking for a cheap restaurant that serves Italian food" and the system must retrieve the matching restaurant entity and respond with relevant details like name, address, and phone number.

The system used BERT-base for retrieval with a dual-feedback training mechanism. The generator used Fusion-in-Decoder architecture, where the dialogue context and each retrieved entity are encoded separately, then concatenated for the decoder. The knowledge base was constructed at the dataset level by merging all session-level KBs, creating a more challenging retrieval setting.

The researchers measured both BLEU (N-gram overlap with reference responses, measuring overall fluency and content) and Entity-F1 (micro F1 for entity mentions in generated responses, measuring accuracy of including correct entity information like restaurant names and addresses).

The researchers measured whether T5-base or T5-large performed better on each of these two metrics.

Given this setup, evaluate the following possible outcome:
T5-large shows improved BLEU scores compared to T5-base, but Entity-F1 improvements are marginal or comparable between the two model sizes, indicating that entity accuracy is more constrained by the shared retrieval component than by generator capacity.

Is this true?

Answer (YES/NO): NO